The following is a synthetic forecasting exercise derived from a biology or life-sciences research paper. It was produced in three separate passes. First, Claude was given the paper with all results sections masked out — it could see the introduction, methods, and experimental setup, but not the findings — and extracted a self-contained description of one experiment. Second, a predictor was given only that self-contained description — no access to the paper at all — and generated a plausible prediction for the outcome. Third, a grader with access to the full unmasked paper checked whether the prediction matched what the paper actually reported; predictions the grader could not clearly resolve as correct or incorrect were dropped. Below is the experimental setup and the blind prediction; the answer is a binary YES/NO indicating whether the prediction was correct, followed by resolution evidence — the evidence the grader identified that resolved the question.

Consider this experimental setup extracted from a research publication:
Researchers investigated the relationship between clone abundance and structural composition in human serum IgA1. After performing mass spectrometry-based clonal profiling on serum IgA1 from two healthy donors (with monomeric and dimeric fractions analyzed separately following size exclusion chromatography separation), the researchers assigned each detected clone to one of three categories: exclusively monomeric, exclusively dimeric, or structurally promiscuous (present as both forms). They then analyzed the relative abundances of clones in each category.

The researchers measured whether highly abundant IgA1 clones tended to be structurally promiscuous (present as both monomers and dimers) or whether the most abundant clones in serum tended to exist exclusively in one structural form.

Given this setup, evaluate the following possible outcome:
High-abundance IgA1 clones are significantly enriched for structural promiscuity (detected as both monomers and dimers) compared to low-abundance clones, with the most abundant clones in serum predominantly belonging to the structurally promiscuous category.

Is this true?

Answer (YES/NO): YES